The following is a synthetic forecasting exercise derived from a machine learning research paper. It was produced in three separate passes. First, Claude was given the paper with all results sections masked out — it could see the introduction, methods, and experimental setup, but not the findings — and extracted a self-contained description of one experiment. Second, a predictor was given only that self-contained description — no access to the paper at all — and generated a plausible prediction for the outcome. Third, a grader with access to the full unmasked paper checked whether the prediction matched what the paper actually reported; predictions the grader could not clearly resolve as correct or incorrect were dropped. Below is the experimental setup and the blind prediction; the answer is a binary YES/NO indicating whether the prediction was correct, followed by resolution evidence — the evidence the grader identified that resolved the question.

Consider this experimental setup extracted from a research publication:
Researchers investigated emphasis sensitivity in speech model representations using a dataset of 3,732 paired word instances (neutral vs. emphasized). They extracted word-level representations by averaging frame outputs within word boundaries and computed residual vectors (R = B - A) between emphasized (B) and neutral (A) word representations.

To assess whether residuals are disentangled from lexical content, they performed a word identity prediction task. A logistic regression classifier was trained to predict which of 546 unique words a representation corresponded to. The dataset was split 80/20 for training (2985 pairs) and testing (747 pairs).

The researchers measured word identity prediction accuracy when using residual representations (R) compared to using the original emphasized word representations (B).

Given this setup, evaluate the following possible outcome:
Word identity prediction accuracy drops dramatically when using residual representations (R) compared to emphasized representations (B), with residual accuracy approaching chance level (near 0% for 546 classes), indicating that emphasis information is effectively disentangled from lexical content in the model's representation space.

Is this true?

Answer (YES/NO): NO